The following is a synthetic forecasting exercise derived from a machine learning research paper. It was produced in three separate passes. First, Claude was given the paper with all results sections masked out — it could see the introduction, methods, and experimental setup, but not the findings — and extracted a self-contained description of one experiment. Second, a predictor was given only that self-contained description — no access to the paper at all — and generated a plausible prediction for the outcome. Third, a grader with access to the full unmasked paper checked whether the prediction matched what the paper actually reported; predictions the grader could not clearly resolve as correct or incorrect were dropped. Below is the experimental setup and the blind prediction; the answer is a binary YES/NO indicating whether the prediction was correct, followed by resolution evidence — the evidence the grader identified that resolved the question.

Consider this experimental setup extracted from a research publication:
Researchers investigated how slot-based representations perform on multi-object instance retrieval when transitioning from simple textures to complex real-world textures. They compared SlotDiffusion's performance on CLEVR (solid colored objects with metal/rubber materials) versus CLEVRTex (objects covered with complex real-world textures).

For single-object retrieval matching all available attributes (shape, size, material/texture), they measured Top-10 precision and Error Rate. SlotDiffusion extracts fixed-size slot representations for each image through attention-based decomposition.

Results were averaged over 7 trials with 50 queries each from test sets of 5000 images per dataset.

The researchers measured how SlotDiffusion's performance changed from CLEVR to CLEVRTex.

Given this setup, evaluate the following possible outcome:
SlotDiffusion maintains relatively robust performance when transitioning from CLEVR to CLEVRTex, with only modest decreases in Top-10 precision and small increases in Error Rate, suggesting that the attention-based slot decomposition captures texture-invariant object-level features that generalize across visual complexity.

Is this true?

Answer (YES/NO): NO